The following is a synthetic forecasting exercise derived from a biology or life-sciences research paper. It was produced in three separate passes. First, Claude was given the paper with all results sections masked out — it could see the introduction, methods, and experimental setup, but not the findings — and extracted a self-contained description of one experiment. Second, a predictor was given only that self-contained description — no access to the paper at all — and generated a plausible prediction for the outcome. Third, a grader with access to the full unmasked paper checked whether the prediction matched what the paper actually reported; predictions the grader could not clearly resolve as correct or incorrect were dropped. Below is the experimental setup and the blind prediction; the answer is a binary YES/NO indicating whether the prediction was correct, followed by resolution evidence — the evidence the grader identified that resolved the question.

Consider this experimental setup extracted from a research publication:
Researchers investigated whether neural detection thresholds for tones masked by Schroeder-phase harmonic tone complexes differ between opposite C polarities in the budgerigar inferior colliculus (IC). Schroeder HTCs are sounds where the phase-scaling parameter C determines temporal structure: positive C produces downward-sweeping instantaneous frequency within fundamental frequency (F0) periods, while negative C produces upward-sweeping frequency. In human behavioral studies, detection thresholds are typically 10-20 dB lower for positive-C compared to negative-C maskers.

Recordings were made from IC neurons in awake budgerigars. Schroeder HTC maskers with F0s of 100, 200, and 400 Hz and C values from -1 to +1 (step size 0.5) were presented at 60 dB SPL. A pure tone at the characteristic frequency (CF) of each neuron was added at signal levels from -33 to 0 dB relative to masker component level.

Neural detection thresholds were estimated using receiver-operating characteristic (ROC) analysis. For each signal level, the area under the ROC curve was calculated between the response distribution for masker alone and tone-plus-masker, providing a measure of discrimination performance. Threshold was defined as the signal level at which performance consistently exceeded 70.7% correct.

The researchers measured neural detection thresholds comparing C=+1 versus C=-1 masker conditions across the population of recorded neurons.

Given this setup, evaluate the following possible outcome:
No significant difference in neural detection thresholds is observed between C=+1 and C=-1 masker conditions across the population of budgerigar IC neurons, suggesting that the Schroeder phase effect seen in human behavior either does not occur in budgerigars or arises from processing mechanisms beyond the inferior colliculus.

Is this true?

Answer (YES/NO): YES